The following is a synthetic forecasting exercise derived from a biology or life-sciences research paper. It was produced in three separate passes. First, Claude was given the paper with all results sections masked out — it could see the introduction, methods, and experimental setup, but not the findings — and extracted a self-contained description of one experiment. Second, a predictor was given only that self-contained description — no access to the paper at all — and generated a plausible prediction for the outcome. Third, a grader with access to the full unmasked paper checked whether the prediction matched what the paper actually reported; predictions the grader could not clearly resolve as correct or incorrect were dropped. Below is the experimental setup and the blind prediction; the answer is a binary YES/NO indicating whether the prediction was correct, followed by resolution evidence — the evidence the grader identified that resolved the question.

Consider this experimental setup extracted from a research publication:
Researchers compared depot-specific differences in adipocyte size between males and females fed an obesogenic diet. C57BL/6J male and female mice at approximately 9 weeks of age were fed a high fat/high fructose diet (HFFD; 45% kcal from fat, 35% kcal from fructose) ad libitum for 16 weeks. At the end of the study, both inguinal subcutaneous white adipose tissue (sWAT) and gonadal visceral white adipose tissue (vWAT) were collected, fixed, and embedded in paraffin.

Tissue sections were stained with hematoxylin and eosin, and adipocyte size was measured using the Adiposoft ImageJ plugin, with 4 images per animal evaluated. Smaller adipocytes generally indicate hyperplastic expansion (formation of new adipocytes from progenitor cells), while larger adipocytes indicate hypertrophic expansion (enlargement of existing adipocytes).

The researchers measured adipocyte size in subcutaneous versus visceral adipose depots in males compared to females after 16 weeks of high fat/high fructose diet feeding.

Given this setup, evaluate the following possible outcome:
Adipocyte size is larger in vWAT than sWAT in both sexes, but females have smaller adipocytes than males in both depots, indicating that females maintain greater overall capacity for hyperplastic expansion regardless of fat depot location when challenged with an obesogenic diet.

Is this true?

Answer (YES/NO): NO